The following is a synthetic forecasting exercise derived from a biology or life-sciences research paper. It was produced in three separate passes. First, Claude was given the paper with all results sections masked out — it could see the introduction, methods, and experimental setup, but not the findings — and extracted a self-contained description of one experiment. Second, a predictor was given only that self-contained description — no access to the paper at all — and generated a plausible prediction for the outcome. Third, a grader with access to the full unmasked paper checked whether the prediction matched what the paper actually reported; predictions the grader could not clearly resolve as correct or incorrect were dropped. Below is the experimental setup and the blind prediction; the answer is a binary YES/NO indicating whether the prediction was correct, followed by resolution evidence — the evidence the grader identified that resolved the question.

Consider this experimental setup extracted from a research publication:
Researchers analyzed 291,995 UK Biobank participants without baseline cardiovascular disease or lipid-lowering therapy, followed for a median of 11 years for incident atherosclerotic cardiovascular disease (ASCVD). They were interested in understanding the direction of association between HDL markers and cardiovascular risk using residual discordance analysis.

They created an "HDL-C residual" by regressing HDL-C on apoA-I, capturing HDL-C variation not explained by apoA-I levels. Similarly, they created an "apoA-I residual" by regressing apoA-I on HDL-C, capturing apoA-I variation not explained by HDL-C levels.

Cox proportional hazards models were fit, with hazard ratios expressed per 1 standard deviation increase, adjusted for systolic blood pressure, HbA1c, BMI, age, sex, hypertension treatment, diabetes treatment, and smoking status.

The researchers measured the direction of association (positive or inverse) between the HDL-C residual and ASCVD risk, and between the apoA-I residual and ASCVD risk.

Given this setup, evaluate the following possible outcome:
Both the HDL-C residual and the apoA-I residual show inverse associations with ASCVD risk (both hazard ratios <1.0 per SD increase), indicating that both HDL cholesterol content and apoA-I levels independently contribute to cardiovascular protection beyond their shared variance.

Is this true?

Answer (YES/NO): YES